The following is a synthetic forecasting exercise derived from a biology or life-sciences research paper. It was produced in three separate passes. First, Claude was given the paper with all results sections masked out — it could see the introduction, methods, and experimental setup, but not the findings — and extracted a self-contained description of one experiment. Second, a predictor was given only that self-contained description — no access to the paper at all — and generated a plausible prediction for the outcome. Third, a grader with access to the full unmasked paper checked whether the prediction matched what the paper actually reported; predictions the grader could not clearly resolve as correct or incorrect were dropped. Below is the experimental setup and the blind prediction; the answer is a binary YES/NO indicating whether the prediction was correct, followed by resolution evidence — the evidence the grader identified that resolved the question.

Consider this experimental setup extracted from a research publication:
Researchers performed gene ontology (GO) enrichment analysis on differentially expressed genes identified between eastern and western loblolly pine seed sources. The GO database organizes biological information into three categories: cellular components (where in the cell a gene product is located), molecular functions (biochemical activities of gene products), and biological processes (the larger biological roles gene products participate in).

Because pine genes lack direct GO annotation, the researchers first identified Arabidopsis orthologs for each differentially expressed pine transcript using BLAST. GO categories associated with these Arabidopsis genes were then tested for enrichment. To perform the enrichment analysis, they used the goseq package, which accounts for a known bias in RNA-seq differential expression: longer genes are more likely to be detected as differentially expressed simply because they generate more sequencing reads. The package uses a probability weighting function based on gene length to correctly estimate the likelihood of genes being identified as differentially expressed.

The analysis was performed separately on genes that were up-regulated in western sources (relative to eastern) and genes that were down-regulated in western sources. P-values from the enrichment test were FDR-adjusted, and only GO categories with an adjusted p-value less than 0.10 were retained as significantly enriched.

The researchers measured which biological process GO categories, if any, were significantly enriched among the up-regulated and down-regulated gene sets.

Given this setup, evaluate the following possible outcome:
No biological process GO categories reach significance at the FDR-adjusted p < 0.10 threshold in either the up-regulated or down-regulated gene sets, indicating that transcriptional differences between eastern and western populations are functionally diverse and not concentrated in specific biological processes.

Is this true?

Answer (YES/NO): NO